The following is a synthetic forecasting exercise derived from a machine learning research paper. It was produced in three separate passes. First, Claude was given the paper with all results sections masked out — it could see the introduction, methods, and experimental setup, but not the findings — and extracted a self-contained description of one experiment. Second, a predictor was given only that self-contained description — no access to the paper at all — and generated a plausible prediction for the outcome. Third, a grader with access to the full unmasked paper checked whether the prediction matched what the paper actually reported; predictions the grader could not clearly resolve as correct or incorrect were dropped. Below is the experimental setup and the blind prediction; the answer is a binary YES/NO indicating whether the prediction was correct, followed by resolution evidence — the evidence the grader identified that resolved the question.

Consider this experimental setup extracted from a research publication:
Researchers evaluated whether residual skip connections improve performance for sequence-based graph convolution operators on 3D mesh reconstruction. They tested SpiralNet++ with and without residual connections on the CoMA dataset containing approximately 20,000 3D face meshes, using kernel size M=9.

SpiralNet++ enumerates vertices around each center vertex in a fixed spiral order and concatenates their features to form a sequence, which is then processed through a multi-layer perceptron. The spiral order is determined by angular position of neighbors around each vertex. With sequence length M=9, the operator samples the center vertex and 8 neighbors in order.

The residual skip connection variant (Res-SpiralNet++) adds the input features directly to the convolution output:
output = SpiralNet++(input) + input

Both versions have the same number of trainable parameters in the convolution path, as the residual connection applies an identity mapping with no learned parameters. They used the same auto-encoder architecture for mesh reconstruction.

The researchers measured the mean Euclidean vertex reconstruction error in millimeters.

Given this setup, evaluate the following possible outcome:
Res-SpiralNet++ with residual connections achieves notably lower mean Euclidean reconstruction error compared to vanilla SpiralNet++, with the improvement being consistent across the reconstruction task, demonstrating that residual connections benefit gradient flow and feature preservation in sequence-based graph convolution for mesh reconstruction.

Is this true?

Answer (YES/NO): NO